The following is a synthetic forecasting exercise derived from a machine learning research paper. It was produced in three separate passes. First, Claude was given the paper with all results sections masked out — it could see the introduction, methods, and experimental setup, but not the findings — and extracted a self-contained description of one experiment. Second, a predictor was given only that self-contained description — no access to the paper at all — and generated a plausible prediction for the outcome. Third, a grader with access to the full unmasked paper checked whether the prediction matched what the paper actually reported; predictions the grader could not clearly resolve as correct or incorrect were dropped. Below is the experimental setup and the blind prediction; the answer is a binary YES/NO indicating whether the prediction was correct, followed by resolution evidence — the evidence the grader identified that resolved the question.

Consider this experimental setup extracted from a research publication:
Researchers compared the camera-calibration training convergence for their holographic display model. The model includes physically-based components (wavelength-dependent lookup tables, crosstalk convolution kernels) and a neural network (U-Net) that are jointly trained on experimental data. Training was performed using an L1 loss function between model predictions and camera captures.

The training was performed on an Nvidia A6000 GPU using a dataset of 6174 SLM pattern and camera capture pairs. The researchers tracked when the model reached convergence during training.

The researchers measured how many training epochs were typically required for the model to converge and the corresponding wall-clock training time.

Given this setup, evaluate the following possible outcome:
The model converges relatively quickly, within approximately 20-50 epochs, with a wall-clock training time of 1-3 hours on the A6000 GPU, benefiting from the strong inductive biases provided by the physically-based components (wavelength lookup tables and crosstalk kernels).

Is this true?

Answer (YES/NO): NO